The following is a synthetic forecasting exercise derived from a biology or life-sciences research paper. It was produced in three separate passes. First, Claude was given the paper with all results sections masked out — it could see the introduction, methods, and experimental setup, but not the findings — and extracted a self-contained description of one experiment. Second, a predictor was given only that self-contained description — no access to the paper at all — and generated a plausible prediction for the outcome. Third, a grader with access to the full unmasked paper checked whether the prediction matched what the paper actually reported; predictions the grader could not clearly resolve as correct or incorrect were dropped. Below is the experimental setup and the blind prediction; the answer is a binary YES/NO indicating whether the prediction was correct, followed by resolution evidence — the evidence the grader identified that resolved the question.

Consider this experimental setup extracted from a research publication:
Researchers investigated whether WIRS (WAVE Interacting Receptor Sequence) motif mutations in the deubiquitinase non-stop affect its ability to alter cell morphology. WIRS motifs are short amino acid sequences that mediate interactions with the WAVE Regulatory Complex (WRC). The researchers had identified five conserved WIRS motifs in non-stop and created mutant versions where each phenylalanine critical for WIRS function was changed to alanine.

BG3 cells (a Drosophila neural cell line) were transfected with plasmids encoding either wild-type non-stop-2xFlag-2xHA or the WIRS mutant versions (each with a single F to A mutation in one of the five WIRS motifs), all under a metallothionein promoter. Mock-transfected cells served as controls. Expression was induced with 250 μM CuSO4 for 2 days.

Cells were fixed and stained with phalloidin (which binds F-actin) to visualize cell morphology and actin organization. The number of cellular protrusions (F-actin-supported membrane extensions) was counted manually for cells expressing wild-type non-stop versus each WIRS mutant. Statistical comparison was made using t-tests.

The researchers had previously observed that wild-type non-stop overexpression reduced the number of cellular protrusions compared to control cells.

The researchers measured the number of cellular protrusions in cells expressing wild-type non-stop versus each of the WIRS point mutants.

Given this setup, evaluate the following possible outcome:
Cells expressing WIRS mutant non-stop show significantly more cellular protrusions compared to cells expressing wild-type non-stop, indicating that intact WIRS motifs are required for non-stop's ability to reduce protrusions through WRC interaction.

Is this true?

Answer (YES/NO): YES